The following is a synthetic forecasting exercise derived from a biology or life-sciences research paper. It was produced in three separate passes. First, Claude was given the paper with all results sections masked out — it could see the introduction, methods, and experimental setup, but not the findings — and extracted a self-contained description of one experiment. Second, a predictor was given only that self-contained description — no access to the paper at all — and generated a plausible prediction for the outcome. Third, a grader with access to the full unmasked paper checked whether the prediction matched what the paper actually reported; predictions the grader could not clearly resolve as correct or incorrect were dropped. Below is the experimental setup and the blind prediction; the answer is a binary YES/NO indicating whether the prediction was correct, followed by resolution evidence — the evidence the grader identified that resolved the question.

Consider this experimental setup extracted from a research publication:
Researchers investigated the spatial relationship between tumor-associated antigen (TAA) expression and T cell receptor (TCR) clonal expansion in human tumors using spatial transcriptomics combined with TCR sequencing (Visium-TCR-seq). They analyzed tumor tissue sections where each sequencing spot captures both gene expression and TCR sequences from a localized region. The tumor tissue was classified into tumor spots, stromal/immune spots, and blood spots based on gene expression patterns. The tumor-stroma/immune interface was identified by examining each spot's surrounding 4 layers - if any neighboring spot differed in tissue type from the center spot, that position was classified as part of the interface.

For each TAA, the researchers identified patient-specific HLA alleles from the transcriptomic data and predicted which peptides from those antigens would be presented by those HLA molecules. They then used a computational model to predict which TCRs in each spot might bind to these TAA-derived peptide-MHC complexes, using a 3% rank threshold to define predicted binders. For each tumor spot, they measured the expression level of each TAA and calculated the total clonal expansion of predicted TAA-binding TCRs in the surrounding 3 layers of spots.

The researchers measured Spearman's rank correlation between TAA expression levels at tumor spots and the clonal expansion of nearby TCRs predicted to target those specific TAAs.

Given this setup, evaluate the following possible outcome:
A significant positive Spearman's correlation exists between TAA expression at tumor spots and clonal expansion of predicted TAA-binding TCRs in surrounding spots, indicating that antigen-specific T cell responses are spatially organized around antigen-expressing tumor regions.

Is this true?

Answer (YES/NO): YES